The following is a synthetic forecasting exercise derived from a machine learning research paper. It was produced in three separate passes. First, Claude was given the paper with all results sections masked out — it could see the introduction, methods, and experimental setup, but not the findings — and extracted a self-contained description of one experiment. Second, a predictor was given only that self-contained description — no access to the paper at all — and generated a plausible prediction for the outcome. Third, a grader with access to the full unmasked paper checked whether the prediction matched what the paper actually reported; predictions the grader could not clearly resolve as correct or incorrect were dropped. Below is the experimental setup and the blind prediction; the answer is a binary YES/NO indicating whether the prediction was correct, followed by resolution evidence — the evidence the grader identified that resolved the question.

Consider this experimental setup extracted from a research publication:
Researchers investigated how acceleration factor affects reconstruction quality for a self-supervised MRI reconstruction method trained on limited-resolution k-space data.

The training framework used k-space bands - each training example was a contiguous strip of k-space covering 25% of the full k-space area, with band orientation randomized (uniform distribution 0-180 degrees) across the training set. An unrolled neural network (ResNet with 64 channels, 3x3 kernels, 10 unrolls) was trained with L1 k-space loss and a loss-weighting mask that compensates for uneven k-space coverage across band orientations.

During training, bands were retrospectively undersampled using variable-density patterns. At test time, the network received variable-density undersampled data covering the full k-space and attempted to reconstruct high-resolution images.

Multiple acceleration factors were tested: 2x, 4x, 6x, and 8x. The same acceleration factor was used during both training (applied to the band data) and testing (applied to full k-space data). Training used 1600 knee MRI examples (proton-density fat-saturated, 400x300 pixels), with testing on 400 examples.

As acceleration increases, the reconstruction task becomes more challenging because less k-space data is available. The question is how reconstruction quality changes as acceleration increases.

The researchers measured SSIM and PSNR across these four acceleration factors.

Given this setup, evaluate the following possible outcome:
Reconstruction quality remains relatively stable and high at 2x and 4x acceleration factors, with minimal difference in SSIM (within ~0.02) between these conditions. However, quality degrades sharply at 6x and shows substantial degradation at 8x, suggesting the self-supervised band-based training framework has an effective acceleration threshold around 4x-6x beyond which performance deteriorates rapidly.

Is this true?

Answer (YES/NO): NO